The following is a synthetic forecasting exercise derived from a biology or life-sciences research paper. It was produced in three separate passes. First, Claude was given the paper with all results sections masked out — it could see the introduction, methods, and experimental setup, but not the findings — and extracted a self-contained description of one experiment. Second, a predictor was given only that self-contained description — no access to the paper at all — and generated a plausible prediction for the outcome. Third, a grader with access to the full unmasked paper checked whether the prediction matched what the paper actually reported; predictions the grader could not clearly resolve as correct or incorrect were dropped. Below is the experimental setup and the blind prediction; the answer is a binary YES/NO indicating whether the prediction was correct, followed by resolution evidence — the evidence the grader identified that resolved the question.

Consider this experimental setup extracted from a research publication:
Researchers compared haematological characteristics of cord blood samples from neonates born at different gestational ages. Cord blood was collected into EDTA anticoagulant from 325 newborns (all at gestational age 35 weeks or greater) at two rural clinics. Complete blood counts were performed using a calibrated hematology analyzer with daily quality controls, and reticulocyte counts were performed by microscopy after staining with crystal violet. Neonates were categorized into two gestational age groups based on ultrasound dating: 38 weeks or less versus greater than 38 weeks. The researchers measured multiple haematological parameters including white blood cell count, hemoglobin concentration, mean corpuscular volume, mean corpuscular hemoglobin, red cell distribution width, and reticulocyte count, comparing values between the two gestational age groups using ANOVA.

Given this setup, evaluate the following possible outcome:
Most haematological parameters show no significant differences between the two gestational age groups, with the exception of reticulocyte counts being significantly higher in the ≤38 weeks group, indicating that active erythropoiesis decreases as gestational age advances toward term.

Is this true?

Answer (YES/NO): NO